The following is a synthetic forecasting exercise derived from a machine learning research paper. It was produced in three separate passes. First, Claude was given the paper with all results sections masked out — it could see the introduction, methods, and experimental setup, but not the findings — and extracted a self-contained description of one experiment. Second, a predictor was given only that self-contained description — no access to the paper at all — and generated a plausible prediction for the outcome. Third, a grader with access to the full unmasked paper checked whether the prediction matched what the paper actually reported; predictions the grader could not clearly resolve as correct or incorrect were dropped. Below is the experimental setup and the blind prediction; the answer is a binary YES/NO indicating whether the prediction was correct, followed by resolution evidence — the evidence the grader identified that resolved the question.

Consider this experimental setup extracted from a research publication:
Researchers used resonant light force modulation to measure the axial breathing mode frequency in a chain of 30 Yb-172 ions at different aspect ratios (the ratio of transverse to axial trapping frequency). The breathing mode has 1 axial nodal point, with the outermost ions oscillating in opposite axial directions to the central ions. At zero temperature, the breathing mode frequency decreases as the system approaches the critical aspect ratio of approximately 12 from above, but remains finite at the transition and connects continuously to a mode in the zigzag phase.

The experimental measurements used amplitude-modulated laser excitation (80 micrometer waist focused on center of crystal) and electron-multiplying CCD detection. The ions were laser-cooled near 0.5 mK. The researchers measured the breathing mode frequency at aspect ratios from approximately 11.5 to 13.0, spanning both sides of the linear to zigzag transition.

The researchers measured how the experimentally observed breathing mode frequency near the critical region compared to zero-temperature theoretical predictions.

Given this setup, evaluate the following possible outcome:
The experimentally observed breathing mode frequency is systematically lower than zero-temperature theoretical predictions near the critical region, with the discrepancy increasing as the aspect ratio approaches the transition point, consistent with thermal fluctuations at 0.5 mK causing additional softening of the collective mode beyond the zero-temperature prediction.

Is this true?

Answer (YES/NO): NO